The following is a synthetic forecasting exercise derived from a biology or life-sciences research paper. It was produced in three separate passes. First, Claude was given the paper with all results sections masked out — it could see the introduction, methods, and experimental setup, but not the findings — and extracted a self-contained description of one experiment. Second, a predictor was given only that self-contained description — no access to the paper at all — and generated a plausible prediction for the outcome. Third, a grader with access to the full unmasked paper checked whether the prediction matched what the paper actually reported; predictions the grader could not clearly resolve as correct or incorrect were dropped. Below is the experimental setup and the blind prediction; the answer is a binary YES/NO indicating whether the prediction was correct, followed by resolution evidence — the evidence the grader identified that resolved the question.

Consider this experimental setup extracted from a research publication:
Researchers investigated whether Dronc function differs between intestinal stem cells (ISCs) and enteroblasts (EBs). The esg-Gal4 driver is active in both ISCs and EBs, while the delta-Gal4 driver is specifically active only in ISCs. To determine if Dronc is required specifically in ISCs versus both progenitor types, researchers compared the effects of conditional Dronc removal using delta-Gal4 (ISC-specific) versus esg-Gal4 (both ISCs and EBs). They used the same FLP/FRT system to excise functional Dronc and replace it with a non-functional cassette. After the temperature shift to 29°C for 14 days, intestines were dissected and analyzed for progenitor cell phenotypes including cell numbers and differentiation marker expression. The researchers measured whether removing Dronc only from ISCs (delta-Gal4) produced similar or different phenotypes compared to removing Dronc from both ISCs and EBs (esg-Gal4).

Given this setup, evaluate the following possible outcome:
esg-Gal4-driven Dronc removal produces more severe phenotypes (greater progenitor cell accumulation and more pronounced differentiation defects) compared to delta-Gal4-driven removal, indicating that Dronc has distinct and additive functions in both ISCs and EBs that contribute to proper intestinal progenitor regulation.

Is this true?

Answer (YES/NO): NO